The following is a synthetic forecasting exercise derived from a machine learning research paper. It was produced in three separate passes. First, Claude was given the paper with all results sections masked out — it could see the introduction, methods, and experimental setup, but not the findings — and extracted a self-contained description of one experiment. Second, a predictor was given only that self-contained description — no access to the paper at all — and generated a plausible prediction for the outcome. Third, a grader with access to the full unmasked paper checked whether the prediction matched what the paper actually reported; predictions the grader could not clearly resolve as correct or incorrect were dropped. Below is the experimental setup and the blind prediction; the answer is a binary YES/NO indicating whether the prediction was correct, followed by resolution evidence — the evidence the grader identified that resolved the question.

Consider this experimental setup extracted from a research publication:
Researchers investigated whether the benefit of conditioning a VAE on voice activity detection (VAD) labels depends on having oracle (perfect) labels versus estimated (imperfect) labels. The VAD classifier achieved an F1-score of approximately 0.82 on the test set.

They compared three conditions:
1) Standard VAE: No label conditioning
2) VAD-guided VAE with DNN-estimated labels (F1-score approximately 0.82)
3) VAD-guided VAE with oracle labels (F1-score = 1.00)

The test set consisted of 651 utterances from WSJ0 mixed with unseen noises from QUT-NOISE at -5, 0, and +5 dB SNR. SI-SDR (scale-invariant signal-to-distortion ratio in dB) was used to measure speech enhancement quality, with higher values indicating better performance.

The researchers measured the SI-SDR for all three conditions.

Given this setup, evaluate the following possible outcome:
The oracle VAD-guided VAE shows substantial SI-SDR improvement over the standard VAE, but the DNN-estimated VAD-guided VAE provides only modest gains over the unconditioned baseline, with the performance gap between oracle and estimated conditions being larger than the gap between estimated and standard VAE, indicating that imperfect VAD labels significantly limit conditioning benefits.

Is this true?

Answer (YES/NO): NO